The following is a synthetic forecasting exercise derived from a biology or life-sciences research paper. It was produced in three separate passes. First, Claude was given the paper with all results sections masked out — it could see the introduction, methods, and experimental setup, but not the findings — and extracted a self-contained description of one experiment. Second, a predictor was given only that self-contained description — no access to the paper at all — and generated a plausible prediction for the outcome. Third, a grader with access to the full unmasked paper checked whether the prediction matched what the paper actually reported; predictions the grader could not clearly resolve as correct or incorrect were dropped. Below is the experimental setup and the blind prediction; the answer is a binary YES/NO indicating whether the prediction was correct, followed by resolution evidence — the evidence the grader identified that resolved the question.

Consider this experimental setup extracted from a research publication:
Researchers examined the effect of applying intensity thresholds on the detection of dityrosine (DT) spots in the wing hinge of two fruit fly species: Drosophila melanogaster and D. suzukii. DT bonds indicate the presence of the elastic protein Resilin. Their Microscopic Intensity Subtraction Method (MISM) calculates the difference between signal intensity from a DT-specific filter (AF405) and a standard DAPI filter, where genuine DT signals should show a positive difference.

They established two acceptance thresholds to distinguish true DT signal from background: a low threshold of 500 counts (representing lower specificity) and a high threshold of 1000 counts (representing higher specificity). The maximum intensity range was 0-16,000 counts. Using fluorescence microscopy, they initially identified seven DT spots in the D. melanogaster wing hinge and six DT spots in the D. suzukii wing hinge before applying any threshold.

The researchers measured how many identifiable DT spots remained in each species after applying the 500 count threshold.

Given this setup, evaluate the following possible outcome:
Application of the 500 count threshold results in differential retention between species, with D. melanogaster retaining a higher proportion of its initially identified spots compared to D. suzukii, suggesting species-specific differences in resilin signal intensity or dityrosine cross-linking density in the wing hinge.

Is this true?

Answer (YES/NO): NO